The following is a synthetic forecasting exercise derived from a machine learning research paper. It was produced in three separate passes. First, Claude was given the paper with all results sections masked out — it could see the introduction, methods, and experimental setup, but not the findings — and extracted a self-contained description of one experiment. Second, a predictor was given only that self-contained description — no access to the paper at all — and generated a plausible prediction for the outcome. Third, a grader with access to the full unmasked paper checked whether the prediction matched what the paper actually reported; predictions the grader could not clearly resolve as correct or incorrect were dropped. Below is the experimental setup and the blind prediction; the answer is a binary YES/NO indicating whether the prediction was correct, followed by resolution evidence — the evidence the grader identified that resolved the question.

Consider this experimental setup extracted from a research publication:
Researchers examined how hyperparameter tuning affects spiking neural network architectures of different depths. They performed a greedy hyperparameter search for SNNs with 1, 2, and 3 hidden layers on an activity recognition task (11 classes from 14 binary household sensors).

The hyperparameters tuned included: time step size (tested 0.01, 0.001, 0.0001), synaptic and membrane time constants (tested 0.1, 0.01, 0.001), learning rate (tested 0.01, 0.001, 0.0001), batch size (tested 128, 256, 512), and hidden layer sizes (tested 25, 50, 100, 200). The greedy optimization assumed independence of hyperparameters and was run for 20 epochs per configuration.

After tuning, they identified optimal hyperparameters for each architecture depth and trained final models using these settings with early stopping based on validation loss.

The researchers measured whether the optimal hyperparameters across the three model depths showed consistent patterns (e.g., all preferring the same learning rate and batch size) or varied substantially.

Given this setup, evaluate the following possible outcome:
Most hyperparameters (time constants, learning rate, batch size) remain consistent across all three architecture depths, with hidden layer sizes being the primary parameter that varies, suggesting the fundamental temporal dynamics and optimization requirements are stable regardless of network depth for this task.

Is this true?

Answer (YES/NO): NO